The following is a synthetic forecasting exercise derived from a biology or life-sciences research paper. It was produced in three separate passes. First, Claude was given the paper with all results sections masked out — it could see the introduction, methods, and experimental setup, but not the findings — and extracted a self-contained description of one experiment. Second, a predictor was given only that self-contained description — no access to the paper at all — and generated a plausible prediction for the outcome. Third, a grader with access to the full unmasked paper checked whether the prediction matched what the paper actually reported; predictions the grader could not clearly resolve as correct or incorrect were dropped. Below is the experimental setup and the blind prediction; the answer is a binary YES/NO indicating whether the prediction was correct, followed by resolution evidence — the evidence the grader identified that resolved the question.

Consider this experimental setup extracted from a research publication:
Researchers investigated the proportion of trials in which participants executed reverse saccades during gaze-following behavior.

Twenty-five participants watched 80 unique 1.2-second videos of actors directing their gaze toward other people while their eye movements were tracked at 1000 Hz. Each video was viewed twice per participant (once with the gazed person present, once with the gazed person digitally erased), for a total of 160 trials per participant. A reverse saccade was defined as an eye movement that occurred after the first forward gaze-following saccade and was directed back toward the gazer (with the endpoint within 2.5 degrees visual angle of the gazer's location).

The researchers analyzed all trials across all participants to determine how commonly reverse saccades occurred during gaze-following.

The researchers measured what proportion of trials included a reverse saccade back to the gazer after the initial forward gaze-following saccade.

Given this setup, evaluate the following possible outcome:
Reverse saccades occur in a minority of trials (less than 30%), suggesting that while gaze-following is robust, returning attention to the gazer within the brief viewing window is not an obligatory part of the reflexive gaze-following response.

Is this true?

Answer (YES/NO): YES